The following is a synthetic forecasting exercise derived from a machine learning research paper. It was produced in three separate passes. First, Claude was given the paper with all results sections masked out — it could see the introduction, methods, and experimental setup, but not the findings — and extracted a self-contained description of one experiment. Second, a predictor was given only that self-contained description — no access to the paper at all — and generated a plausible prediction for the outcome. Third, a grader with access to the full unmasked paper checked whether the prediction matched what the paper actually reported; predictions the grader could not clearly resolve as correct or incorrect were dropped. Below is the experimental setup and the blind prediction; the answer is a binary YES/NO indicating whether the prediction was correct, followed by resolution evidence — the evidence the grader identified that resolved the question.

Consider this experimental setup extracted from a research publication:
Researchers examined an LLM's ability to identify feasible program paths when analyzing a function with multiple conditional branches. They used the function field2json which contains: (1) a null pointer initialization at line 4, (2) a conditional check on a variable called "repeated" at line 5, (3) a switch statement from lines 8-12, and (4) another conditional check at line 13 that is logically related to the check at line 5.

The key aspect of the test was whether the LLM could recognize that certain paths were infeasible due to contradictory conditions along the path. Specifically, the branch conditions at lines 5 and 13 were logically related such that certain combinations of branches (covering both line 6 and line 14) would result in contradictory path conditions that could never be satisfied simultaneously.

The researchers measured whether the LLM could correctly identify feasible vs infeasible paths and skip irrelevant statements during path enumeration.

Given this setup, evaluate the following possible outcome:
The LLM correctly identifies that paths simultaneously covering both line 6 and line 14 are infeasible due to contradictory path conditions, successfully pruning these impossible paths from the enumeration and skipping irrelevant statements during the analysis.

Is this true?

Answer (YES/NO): YES